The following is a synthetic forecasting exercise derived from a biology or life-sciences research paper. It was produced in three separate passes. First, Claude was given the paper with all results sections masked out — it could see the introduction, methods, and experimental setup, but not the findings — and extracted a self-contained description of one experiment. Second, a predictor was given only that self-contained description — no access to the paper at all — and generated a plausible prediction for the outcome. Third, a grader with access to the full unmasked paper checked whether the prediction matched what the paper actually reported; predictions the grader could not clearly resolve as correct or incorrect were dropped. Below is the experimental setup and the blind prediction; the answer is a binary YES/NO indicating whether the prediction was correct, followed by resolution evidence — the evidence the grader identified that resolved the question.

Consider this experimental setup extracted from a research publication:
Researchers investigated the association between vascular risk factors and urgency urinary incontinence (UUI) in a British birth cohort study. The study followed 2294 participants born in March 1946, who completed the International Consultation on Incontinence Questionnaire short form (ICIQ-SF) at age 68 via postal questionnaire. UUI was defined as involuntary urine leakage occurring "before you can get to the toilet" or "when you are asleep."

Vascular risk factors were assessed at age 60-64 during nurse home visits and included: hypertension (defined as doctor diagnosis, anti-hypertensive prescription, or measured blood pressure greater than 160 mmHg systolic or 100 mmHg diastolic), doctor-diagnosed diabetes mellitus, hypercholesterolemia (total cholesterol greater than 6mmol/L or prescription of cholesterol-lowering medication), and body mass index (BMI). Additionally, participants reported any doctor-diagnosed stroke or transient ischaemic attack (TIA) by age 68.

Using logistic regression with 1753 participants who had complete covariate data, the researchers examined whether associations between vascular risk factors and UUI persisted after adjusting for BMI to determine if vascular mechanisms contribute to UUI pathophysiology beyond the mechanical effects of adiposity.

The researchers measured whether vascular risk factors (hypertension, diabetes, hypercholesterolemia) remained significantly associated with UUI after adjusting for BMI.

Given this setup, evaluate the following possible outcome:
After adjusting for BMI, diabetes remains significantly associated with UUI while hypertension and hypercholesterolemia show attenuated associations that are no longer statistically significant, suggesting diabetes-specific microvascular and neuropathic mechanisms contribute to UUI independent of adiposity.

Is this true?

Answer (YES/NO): NO